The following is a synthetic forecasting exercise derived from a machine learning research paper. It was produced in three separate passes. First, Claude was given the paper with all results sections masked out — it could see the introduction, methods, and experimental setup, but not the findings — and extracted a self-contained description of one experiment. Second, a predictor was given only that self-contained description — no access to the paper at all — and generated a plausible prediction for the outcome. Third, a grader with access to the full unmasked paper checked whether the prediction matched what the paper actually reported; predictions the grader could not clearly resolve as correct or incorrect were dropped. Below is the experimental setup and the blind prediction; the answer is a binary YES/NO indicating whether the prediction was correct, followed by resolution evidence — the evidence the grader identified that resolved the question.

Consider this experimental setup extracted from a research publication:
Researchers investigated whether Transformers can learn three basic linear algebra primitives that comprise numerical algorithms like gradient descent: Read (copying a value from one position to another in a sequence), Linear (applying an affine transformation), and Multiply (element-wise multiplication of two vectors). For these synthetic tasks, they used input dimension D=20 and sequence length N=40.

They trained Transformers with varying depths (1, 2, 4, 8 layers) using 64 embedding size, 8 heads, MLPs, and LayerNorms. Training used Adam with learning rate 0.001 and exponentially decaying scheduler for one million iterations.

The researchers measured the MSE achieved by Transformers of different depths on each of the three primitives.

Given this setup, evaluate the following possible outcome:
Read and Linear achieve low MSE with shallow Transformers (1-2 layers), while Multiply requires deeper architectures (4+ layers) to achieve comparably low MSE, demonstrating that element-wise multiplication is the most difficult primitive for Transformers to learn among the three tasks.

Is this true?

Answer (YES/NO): NO